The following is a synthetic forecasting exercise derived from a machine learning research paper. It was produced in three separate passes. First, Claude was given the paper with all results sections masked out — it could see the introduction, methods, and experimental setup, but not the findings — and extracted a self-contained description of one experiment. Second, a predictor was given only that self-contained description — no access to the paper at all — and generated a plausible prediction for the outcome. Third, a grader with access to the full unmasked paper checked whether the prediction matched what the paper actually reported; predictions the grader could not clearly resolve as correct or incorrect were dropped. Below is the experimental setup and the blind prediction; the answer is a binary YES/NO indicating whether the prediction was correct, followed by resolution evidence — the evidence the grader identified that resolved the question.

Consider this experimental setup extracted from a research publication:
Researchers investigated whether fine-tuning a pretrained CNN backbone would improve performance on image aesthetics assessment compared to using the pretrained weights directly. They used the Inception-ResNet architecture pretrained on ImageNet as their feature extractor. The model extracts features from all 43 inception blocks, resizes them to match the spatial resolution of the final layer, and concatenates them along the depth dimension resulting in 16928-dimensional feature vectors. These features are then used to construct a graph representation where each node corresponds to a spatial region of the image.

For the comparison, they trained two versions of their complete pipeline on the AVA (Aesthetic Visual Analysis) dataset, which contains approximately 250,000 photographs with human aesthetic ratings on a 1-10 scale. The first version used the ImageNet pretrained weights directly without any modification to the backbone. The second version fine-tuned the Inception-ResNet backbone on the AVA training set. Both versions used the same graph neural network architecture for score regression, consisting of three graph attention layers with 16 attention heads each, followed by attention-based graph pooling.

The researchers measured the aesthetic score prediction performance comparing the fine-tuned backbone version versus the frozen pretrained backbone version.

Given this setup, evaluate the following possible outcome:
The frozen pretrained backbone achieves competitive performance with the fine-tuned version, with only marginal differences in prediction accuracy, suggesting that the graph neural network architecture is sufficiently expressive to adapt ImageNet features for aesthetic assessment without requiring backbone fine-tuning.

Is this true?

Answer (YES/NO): YES